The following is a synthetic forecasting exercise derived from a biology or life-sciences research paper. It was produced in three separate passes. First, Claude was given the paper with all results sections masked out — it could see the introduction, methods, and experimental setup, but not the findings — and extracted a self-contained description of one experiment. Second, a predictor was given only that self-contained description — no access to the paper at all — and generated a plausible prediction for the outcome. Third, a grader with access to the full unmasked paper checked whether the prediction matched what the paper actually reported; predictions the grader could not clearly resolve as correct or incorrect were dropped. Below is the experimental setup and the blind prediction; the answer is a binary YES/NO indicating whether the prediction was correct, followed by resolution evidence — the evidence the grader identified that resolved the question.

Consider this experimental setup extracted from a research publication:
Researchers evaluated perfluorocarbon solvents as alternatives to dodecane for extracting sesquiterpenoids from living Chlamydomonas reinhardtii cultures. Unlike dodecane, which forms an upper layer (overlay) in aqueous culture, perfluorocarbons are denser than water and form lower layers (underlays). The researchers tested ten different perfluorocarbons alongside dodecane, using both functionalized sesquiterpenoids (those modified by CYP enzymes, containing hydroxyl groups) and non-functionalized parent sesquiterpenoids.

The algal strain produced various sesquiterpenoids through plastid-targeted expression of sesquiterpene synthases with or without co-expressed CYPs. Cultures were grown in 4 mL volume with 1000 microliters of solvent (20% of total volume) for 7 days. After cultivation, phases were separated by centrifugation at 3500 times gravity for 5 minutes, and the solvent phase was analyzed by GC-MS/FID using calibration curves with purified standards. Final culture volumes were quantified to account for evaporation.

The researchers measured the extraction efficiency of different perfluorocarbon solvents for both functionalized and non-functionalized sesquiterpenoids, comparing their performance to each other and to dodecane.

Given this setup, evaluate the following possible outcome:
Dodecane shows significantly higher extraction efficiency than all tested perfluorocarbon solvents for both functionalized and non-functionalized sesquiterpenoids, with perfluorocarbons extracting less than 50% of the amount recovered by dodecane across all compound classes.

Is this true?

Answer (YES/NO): YES